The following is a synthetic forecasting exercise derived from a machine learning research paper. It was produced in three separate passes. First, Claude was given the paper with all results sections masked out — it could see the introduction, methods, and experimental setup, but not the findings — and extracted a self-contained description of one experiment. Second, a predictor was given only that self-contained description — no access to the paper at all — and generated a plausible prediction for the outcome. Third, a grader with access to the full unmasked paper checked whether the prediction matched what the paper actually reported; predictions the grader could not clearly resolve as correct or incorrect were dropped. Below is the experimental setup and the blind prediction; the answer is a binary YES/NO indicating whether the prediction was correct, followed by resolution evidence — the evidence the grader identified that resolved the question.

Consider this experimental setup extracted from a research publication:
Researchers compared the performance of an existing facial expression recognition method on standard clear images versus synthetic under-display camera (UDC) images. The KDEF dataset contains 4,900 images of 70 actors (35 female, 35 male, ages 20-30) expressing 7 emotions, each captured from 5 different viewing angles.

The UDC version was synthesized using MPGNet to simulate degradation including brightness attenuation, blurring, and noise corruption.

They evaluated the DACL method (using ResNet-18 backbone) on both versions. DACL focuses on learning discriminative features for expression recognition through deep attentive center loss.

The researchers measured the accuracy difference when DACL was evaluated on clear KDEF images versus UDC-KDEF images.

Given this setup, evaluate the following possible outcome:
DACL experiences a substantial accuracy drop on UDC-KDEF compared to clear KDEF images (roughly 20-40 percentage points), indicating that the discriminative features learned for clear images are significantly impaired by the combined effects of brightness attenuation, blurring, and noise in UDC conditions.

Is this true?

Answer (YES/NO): NO